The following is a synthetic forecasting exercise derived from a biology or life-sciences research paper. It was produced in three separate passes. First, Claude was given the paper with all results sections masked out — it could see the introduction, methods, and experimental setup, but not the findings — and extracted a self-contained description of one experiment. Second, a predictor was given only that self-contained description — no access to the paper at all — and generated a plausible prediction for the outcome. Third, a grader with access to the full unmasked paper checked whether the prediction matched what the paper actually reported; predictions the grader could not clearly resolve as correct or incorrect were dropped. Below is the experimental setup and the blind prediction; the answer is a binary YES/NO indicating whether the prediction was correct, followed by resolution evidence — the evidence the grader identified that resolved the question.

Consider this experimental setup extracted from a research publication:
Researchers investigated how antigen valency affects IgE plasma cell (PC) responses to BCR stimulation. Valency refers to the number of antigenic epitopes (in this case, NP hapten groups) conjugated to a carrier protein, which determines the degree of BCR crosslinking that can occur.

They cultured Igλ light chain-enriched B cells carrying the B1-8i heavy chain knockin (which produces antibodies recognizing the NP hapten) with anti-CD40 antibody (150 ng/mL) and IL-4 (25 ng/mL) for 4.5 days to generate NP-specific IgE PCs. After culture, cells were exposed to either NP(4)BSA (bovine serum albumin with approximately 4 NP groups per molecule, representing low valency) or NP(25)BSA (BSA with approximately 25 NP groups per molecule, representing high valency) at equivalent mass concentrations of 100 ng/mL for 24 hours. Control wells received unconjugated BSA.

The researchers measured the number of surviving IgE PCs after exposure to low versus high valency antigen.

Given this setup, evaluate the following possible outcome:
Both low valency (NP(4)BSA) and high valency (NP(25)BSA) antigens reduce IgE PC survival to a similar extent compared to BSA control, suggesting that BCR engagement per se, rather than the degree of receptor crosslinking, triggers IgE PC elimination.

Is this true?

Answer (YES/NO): NO